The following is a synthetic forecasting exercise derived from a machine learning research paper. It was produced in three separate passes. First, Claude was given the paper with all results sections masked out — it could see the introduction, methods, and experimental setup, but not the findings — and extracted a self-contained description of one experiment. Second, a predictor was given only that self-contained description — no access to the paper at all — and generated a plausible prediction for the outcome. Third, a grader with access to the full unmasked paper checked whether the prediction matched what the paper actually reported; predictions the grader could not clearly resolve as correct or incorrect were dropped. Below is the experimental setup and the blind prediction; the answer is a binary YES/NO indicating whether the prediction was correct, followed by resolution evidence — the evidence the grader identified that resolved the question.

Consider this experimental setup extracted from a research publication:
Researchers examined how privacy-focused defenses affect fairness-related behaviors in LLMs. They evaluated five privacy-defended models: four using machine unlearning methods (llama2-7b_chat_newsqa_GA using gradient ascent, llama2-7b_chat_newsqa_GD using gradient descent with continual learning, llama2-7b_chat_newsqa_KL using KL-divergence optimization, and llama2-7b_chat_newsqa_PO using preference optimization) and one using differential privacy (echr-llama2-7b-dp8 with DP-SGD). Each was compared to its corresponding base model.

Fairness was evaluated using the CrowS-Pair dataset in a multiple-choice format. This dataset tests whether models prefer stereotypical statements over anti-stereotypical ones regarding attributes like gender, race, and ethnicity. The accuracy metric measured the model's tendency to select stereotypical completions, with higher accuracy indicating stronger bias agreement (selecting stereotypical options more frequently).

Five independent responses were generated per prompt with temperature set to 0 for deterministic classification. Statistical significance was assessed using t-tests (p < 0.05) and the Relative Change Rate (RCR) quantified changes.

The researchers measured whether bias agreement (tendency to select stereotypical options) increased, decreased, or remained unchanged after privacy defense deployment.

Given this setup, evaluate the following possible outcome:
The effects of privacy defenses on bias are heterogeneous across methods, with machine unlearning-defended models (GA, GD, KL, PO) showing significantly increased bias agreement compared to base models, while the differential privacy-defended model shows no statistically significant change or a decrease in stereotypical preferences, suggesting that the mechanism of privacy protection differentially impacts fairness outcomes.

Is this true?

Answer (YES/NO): NO